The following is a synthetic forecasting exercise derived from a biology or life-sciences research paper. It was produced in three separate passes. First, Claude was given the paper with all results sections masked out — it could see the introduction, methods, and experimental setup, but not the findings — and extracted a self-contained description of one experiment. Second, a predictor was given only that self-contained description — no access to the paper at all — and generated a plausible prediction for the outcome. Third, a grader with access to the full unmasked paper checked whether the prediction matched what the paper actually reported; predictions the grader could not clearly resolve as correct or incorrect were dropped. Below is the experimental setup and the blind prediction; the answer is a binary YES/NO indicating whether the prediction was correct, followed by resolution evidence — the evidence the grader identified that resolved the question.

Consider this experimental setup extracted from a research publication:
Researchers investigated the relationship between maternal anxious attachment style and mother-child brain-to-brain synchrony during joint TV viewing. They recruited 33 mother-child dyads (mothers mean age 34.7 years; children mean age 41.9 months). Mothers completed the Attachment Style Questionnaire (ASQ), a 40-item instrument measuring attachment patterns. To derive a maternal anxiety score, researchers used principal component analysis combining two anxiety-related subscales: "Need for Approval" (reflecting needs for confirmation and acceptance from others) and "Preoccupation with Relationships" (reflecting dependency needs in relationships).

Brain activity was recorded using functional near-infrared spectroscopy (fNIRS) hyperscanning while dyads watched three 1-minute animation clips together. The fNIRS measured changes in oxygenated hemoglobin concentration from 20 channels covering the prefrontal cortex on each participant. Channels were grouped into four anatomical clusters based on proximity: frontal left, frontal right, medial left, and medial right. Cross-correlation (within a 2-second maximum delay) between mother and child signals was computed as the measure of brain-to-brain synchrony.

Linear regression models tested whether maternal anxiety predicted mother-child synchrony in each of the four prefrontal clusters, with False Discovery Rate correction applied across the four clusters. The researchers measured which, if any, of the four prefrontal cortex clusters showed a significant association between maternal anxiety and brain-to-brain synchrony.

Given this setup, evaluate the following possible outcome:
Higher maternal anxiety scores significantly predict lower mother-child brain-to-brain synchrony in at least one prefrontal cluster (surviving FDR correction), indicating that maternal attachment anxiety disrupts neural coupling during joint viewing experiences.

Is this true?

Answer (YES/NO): YES